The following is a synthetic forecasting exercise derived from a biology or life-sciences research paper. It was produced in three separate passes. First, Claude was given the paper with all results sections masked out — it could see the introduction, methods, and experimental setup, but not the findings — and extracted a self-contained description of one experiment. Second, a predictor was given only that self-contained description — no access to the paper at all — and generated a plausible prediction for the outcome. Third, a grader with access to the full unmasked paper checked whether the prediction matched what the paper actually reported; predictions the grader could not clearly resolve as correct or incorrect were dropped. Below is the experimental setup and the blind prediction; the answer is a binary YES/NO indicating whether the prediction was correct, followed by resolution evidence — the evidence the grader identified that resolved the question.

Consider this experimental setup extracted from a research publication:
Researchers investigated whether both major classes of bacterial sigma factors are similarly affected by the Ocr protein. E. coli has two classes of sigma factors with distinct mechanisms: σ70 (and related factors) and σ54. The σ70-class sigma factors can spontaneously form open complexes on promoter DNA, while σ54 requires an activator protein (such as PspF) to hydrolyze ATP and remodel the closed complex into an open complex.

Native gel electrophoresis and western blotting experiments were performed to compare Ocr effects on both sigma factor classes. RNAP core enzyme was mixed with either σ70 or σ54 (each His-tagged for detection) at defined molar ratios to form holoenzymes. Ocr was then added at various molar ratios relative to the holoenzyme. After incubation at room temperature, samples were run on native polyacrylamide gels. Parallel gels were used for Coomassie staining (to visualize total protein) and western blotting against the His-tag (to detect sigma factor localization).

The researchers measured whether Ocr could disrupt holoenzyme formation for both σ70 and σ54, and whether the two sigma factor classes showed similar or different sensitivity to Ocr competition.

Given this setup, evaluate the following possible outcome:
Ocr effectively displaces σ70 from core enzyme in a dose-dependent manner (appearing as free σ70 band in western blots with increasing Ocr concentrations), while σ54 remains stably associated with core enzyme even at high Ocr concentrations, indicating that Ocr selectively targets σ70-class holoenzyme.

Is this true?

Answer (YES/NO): NO